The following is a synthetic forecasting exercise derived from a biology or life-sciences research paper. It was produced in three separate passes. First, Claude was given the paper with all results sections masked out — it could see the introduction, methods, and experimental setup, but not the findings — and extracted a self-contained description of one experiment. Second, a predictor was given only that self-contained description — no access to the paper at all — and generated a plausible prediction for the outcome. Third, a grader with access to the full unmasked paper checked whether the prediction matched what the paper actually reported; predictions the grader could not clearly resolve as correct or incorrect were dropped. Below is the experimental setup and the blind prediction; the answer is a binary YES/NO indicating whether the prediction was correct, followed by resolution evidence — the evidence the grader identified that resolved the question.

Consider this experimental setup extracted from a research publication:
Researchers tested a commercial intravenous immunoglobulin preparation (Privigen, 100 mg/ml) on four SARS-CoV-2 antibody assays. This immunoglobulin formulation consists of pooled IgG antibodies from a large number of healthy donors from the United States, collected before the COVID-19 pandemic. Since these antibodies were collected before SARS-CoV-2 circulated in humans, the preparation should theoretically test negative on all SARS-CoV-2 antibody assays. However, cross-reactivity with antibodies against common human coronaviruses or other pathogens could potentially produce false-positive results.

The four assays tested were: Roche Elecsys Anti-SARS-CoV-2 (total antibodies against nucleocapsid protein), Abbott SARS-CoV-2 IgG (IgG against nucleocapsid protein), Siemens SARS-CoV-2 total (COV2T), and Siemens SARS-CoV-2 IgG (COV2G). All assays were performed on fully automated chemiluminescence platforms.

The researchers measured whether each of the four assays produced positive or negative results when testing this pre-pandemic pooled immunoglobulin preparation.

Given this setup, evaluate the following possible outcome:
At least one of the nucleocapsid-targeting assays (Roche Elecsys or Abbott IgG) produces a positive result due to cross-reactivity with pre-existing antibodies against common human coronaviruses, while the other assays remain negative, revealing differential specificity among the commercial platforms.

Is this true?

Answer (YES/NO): NO